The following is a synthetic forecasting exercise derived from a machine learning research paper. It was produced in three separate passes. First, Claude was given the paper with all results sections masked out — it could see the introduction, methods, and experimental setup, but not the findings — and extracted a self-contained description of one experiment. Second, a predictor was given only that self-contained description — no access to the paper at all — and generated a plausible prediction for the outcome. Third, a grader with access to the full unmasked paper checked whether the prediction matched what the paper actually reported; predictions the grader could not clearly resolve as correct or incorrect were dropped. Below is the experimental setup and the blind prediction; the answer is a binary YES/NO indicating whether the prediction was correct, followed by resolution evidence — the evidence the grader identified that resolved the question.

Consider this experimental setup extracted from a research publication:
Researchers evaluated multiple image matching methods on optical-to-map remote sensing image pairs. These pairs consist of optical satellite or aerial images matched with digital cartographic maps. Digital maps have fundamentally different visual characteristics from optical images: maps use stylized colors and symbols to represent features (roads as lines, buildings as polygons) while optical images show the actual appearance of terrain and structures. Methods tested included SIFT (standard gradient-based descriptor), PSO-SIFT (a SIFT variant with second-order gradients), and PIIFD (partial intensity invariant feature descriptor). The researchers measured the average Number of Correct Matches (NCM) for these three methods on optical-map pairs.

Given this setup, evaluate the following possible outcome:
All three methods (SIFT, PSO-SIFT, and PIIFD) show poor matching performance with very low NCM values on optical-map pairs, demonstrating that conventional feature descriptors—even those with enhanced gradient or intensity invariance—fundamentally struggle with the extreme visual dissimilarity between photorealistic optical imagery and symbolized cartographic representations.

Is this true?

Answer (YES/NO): YES